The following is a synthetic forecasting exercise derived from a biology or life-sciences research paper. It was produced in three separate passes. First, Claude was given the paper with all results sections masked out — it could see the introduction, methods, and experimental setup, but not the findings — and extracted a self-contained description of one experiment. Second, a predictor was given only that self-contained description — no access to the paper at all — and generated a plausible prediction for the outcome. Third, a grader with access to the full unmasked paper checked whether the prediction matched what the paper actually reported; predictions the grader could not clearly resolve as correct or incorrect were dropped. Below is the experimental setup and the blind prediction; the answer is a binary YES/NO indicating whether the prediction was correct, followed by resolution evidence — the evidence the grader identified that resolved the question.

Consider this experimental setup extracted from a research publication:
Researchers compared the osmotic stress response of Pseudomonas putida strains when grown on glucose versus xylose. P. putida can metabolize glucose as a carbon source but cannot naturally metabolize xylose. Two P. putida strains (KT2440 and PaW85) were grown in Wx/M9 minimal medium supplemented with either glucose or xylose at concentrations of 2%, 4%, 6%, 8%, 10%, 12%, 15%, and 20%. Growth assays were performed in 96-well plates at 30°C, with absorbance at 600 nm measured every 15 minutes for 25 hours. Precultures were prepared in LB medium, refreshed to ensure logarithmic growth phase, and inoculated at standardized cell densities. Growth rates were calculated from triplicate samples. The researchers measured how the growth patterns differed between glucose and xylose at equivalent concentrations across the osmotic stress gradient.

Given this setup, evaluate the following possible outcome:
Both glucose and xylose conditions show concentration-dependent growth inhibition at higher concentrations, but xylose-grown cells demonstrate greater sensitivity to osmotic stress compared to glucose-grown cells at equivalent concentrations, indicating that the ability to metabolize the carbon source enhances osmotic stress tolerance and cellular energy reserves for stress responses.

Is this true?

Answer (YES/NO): NO